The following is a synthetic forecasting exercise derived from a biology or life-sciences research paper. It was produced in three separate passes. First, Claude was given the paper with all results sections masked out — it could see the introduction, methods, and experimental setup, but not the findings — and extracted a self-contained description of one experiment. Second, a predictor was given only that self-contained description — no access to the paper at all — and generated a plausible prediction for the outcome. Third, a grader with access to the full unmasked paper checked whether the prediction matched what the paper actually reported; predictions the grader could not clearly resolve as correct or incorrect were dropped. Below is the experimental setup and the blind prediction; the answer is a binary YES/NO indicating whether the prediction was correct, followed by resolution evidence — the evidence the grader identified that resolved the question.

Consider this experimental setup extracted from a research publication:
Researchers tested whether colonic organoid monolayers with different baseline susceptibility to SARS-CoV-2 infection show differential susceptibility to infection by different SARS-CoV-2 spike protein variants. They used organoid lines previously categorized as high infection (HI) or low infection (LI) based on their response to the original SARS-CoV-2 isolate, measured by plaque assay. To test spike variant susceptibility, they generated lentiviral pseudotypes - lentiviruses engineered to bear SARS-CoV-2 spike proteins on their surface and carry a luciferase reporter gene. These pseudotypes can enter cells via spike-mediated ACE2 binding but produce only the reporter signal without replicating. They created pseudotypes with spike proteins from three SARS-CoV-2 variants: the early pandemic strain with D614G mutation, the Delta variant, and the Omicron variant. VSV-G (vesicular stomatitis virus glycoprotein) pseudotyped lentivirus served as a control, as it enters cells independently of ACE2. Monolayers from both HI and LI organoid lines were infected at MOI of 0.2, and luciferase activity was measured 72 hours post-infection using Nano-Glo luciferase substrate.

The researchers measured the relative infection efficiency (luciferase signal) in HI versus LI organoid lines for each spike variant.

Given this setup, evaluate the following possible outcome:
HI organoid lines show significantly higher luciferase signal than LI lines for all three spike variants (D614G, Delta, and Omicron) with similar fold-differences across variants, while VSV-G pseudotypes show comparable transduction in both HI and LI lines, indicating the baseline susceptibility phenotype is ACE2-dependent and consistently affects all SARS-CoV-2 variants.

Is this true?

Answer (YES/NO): NO